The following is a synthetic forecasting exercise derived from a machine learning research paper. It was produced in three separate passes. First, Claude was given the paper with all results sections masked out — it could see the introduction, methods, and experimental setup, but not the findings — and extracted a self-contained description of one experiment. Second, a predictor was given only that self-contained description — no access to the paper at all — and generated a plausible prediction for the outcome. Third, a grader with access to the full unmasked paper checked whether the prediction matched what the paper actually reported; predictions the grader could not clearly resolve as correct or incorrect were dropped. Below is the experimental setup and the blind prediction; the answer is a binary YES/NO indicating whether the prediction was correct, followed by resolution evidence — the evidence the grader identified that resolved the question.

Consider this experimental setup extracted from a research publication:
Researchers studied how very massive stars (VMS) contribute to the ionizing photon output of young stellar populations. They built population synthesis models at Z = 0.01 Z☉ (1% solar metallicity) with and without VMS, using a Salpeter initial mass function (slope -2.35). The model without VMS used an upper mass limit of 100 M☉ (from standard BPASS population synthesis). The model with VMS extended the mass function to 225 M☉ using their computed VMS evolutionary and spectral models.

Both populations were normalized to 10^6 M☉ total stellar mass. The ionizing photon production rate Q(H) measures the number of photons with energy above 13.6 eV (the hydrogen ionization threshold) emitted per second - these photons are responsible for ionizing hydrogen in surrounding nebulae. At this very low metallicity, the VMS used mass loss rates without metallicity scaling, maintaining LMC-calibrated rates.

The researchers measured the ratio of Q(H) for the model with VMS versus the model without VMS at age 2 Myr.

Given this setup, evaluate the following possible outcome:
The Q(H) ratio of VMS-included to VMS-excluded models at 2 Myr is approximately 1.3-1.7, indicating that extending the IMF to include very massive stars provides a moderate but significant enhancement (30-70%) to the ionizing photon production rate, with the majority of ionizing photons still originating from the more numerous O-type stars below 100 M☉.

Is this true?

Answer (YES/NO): NO